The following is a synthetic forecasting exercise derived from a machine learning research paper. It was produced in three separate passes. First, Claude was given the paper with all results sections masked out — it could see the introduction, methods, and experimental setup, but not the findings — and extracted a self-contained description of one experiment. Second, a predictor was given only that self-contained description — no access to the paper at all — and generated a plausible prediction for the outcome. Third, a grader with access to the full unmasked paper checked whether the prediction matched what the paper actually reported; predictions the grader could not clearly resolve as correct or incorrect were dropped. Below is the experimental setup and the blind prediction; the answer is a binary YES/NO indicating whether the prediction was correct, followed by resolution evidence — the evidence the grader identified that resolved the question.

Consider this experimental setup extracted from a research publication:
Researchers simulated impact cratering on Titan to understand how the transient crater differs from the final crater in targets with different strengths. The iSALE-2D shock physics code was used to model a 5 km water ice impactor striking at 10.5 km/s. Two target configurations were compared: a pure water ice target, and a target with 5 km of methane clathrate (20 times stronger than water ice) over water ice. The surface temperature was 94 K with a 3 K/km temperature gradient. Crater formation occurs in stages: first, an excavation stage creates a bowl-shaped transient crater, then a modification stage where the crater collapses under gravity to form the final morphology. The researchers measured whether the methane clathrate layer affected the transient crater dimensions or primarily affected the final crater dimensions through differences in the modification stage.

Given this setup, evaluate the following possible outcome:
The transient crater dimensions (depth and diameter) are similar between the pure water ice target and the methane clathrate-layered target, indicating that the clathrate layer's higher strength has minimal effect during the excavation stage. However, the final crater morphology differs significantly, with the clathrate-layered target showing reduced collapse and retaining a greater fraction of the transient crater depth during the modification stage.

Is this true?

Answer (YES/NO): NO